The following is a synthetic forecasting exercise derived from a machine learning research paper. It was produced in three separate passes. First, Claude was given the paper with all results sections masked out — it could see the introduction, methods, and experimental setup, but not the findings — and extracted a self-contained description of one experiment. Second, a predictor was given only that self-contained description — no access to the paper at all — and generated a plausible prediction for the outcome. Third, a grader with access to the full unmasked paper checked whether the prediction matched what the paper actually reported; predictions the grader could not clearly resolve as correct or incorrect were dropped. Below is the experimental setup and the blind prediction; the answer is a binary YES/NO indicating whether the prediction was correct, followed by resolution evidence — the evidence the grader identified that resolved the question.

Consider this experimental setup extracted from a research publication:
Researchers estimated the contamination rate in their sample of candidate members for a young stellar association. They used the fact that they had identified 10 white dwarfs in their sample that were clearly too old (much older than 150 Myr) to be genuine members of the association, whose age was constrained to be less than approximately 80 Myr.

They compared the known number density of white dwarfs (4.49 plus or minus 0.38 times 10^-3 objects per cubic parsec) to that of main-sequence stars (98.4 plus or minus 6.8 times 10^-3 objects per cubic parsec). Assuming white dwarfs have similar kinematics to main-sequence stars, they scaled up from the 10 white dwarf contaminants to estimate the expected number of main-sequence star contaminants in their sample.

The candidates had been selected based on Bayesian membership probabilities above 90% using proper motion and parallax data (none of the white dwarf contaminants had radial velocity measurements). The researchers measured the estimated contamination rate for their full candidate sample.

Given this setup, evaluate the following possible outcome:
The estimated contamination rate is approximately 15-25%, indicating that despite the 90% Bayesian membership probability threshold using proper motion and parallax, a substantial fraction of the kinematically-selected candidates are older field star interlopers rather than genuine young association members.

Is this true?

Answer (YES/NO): NO